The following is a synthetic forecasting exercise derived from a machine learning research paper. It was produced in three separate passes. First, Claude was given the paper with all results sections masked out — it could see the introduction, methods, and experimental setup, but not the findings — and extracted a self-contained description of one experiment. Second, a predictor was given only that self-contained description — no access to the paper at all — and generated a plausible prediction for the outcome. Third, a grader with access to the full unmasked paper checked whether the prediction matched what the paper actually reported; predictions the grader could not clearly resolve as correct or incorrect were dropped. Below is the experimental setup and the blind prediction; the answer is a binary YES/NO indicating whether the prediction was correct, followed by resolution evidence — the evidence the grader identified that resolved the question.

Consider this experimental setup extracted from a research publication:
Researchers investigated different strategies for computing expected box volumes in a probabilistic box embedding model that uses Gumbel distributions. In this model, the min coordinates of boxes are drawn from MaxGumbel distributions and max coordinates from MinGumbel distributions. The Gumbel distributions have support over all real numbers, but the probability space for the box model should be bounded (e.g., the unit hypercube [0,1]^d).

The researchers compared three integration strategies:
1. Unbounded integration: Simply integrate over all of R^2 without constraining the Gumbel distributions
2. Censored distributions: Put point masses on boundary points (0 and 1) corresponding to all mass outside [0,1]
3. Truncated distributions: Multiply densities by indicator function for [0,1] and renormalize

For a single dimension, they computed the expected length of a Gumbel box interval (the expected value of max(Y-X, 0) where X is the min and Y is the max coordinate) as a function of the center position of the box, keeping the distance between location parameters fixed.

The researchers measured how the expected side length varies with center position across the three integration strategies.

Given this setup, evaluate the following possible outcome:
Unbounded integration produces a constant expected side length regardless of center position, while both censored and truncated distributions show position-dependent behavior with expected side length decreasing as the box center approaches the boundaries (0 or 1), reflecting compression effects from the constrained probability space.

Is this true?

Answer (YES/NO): YES